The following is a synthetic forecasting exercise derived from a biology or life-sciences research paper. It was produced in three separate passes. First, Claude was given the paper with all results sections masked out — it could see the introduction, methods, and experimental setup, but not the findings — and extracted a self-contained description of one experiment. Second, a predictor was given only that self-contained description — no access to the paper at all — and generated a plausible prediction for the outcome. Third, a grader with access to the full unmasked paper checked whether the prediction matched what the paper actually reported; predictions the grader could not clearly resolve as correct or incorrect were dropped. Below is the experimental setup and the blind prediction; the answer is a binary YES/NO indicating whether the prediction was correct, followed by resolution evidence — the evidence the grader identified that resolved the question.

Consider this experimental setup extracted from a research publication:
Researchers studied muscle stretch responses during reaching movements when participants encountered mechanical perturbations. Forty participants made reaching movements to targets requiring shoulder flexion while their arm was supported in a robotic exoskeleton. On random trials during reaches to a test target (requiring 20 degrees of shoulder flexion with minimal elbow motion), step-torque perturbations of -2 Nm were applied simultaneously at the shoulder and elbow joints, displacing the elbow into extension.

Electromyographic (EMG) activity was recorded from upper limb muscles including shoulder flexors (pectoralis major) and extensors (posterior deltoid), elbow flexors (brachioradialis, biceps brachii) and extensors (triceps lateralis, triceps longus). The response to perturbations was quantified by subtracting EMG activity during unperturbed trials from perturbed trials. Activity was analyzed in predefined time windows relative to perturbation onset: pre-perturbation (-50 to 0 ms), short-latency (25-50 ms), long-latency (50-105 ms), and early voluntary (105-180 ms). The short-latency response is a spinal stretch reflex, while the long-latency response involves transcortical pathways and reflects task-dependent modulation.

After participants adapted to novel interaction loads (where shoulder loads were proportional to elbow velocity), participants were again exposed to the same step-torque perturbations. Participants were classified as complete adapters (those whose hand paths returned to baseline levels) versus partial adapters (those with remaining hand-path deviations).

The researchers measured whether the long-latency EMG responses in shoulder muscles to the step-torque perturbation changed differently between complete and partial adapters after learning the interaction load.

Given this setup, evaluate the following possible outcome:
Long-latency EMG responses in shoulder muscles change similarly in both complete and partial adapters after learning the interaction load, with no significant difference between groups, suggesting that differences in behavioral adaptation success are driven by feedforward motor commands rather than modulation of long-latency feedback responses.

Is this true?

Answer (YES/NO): NO